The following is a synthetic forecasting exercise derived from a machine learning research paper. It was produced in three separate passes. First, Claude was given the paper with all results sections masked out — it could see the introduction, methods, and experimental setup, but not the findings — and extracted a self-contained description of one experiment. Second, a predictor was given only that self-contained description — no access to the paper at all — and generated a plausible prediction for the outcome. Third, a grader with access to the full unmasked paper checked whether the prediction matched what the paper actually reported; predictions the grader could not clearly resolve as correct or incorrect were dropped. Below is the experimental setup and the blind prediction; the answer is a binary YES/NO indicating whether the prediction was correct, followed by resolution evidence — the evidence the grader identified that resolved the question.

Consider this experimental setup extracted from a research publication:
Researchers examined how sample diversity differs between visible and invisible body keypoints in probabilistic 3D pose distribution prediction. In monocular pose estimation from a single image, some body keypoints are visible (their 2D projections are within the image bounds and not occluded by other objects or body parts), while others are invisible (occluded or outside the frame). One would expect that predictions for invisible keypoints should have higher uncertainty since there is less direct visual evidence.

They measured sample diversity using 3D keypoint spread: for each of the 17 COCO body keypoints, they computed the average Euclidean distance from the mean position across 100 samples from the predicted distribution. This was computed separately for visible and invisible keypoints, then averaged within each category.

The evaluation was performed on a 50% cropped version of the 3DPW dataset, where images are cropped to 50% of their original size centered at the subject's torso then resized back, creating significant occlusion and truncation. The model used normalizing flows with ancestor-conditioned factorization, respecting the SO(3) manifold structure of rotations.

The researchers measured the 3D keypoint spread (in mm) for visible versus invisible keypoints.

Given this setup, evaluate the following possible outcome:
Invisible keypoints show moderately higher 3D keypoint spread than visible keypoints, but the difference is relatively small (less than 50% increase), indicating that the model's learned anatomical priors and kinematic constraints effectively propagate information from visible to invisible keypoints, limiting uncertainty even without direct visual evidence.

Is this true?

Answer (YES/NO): NO